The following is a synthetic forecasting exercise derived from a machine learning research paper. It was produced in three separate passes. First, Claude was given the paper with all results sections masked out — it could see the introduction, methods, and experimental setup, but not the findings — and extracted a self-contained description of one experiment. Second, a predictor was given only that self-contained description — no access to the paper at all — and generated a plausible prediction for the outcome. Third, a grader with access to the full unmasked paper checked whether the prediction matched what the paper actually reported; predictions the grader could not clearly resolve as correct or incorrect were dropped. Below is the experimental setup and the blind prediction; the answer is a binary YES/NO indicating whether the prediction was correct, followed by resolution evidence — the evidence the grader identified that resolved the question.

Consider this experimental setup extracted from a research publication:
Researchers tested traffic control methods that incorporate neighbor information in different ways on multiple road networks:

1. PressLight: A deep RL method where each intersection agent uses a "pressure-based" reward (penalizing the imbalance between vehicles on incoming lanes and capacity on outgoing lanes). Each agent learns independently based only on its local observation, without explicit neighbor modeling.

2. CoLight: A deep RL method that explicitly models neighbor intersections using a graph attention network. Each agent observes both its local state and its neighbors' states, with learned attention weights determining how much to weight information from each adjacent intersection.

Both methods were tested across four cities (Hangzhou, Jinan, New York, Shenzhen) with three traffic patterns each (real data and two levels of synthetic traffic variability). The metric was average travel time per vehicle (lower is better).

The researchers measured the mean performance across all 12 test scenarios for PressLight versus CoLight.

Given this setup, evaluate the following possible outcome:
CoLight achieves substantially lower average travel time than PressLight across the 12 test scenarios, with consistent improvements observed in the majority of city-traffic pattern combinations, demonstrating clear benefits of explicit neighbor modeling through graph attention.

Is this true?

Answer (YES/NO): YES